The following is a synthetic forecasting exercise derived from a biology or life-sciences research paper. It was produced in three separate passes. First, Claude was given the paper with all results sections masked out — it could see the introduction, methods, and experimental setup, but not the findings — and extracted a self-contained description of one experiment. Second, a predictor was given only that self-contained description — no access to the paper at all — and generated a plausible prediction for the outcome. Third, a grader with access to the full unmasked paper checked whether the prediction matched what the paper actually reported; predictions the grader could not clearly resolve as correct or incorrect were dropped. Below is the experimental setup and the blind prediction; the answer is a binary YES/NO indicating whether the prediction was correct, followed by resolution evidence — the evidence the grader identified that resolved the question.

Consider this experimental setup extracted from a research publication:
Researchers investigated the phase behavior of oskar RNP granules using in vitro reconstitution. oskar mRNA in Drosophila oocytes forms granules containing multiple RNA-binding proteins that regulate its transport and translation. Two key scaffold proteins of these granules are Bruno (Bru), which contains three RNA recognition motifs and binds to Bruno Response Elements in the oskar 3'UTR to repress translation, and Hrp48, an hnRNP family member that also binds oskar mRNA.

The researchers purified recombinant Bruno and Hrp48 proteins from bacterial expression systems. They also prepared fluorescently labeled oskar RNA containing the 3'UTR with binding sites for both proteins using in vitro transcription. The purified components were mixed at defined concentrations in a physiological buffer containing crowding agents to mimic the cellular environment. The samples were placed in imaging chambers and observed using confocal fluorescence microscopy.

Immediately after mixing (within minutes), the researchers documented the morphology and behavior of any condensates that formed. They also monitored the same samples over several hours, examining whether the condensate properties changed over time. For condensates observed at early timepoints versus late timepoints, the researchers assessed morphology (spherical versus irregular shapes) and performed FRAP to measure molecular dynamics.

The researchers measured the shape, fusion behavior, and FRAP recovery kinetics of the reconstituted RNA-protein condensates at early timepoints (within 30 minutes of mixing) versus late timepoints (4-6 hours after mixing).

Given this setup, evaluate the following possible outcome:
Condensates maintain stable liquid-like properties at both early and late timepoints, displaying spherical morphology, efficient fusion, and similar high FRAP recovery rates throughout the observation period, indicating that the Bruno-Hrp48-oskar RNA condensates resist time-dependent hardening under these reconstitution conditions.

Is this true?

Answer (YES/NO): NO